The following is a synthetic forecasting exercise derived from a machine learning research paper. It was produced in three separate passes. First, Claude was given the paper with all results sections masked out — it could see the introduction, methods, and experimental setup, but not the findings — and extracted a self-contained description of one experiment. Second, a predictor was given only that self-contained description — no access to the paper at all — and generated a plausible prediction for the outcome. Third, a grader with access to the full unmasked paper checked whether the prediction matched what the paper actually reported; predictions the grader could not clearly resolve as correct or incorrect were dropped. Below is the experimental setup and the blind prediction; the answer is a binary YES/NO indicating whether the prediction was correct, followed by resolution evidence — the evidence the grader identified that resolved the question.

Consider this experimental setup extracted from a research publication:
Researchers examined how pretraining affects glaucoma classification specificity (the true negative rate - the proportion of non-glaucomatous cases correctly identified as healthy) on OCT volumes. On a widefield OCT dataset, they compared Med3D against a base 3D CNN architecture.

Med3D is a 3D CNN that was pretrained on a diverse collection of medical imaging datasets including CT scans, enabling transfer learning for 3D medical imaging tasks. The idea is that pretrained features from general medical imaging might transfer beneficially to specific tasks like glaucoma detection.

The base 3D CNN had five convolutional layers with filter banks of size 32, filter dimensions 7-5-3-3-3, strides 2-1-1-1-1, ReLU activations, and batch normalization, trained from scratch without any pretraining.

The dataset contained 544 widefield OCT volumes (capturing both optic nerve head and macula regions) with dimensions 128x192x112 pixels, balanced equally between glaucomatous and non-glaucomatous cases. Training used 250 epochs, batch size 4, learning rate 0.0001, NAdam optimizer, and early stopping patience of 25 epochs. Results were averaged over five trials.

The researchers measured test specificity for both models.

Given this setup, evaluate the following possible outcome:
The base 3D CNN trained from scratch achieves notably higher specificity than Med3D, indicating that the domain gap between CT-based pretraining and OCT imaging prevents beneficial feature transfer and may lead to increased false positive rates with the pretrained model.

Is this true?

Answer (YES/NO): YES